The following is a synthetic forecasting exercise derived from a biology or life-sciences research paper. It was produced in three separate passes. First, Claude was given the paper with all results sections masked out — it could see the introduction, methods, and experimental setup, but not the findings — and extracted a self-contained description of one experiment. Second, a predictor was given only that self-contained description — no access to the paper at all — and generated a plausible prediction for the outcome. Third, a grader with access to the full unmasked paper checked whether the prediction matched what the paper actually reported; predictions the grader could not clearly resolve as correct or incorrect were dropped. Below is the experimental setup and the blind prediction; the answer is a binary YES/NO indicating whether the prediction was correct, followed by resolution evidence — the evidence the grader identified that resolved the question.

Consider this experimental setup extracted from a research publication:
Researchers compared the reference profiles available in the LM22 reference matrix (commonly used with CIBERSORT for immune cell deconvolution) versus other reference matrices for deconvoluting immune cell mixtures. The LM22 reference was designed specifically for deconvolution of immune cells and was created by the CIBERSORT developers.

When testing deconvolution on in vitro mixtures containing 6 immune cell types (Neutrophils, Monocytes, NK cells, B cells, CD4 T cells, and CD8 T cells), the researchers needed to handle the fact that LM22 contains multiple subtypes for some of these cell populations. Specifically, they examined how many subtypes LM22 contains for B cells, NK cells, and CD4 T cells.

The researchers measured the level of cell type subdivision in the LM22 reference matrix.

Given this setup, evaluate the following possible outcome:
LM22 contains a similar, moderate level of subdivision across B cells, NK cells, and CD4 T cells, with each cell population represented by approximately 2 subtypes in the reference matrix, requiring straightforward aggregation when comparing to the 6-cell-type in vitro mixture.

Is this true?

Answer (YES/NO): NO